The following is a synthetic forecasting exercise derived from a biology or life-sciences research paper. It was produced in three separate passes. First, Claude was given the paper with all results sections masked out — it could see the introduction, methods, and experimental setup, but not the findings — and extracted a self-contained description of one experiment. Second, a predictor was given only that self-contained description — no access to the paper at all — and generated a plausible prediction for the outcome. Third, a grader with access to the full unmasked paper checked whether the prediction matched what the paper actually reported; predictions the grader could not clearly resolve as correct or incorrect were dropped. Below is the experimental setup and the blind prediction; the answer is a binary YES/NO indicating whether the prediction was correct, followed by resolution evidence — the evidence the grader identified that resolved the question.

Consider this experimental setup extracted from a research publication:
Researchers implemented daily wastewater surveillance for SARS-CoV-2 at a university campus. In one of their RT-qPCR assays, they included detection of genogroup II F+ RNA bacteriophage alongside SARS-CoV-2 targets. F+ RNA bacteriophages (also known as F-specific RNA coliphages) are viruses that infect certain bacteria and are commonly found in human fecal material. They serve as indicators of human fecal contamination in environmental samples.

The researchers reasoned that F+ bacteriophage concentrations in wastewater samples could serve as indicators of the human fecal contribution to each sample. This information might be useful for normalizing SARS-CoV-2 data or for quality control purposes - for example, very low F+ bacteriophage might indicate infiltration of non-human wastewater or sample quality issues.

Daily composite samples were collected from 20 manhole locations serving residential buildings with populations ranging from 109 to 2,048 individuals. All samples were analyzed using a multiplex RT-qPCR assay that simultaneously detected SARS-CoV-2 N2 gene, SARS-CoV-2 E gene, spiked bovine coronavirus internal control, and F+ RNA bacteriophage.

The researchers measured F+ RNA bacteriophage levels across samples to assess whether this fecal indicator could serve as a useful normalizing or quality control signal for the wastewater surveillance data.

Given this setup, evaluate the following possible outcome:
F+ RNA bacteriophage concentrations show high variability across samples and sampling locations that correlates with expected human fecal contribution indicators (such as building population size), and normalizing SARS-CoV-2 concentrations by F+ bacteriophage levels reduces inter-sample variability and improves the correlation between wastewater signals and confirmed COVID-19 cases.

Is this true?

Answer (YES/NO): NO